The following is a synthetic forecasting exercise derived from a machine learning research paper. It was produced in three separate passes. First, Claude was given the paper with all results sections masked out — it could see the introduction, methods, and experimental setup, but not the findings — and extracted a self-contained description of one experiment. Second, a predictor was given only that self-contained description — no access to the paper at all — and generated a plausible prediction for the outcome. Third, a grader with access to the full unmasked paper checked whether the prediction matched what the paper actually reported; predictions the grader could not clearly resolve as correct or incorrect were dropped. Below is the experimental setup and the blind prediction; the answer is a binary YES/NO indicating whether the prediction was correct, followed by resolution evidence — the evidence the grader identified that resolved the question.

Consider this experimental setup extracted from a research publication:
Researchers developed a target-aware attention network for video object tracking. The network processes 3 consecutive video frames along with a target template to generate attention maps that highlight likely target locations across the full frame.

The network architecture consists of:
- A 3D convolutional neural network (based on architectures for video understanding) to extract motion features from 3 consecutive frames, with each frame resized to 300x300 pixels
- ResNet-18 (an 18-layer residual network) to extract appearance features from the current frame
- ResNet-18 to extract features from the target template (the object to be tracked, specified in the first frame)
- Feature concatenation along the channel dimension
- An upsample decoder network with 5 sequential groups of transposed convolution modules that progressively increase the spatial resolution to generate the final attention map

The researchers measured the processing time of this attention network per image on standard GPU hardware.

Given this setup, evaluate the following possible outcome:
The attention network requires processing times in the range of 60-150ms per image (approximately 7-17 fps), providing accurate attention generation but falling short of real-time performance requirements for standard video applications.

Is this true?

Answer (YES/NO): NO